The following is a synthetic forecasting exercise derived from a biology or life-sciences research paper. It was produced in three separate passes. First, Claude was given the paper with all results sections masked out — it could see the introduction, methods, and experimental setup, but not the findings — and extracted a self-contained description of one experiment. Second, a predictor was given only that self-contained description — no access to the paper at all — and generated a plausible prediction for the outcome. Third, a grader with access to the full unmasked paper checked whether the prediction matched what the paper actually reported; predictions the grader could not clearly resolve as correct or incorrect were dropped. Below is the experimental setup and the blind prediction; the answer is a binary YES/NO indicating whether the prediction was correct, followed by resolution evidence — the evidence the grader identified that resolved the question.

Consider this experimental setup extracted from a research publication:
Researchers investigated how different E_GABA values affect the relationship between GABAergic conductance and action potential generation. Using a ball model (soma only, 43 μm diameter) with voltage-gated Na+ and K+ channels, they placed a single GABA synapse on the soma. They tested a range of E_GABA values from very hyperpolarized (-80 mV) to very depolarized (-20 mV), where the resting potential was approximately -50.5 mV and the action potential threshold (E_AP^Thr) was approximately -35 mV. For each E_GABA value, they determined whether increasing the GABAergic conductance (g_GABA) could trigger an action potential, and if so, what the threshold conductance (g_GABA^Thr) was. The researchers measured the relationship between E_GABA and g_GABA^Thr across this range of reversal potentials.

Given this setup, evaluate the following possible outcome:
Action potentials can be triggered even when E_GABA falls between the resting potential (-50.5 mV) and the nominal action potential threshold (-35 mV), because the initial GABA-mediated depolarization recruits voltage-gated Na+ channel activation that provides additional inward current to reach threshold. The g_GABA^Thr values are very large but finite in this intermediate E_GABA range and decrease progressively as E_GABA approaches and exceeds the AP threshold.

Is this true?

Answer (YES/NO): NO